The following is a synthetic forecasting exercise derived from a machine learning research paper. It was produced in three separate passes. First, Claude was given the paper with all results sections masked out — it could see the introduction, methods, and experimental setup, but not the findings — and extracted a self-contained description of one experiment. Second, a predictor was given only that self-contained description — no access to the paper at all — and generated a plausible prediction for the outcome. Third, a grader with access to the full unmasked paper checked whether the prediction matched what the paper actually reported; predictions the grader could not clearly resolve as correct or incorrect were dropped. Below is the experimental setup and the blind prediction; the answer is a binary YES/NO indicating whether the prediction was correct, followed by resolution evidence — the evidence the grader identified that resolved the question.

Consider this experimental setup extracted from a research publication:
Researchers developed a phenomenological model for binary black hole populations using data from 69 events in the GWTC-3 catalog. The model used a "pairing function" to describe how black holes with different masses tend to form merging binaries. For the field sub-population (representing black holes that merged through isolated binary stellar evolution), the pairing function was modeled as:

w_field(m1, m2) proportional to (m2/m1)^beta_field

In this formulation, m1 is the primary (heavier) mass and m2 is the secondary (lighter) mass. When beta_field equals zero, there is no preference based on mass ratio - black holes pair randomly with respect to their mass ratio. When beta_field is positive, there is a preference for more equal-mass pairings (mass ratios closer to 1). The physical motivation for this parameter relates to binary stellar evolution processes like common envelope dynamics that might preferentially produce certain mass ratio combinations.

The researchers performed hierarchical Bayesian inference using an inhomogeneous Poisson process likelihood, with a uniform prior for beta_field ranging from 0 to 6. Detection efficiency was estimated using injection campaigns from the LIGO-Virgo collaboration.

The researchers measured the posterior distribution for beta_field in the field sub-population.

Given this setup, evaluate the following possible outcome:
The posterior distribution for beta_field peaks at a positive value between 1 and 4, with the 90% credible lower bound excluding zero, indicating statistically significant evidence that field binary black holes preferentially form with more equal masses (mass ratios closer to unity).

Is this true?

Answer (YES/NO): NO